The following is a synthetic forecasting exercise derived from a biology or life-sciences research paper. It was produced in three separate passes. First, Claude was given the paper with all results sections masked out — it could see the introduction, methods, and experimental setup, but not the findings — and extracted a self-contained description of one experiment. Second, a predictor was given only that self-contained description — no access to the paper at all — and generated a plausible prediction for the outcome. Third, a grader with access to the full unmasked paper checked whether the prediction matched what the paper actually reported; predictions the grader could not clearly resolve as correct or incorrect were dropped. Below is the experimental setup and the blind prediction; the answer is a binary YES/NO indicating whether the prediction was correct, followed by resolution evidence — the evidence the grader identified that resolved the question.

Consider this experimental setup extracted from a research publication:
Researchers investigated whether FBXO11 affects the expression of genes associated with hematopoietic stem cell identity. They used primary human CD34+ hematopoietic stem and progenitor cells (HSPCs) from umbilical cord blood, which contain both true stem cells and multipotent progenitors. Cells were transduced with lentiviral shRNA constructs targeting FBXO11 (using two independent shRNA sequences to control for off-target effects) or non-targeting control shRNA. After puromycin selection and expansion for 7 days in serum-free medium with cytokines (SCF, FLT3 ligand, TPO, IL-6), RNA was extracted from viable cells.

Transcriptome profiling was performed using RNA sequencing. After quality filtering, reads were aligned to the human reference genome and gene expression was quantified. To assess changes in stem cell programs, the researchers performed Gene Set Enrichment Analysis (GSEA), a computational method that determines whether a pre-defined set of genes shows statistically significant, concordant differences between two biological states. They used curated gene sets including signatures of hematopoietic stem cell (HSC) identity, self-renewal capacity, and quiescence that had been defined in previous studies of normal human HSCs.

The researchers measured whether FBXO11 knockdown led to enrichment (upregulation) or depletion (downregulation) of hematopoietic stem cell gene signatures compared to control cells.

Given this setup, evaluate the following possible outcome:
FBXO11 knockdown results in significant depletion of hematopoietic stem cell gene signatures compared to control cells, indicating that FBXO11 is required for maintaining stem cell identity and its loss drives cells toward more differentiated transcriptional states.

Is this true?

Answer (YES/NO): NO